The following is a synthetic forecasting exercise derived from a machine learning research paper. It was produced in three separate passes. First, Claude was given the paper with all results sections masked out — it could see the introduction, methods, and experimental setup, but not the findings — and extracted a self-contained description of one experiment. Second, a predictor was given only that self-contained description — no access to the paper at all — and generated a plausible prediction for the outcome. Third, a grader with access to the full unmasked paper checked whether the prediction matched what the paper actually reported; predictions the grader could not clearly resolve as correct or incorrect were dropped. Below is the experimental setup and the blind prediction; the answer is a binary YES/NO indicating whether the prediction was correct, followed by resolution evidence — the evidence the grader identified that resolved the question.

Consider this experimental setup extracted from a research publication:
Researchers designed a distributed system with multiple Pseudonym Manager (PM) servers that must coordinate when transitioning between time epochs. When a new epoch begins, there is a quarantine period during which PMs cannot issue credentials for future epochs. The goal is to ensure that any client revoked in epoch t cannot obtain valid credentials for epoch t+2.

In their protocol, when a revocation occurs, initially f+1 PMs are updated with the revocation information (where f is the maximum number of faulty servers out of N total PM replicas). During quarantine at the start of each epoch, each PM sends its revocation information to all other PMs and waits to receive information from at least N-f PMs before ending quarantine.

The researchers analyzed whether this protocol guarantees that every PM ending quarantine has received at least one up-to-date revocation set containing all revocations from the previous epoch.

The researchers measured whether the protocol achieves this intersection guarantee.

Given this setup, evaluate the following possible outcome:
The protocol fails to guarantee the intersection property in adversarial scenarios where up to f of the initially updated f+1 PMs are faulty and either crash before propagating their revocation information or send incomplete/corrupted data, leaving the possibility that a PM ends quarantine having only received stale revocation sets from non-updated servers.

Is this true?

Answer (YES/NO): NO